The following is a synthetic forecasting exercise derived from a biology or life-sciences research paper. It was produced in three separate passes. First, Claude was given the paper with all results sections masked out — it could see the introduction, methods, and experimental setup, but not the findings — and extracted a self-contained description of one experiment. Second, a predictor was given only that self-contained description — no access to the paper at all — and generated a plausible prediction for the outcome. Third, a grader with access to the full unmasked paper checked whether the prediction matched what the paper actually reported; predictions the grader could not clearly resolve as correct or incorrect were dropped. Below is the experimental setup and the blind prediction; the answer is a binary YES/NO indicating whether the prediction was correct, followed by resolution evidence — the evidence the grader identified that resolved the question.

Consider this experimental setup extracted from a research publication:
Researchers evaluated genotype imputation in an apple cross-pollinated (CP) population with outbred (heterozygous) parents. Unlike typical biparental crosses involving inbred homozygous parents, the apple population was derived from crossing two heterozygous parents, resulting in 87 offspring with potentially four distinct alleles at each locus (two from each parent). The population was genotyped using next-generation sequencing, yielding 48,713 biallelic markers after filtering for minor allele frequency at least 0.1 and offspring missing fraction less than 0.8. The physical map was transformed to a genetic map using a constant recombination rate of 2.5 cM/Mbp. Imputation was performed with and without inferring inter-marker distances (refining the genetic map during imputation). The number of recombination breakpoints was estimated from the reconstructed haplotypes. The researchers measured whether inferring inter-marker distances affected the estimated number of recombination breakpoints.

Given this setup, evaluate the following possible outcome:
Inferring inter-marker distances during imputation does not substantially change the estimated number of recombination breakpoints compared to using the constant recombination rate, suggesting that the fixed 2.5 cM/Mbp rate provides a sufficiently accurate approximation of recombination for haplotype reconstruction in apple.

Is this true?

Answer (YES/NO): NO